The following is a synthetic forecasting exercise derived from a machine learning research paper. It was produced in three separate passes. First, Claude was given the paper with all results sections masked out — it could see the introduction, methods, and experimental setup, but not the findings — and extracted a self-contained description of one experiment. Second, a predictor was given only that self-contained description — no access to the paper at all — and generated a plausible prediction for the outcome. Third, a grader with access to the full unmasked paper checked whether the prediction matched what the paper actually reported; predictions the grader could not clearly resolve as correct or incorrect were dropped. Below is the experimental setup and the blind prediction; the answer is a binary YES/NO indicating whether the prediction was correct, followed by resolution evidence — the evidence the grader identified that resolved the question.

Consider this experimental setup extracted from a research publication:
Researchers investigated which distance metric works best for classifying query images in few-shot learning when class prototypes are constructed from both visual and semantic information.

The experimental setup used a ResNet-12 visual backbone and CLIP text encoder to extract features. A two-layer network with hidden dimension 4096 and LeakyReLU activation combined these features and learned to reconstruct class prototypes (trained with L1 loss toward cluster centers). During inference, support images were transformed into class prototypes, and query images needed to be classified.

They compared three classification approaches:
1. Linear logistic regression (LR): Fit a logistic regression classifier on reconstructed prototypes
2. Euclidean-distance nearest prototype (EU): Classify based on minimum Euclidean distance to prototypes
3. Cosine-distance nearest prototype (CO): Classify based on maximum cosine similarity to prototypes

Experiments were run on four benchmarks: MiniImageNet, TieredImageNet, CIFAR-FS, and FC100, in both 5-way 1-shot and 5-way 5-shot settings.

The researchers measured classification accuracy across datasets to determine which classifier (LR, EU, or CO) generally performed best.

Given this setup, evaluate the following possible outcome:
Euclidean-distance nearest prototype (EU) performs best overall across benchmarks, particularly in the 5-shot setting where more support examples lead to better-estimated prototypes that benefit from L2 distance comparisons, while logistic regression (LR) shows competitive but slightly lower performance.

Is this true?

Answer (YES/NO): NO